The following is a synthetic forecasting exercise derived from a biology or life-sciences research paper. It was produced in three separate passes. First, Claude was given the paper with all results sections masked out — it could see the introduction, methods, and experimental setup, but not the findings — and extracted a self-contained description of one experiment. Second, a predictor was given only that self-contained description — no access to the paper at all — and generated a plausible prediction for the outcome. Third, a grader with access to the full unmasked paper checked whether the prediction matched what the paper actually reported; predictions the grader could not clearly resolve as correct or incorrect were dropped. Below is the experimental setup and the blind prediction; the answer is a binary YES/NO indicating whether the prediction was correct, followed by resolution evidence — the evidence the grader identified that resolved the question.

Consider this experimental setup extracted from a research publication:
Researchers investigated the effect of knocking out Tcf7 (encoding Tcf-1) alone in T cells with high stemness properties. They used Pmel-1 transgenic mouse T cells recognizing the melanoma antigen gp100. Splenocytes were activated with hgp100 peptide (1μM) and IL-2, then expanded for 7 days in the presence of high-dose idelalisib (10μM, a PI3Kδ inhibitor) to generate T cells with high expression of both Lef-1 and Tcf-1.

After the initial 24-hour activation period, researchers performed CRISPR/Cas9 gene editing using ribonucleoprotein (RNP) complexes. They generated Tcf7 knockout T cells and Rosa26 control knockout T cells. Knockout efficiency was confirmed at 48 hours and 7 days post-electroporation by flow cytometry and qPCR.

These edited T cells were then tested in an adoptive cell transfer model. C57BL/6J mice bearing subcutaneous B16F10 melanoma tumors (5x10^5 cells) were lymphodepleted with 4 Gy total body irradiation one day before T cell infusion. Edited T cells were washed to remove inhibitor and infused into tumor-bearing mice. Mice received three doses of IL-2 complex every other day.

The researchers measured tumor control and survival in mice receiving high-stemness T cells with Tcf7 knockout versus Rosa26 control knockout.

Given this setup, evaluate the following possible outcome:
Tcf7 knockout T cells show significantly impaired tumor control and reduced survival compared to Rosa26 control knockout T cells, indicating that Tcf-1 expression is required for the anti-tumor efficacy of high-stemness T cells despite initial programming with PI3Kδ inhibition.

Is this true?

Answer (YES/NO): YES